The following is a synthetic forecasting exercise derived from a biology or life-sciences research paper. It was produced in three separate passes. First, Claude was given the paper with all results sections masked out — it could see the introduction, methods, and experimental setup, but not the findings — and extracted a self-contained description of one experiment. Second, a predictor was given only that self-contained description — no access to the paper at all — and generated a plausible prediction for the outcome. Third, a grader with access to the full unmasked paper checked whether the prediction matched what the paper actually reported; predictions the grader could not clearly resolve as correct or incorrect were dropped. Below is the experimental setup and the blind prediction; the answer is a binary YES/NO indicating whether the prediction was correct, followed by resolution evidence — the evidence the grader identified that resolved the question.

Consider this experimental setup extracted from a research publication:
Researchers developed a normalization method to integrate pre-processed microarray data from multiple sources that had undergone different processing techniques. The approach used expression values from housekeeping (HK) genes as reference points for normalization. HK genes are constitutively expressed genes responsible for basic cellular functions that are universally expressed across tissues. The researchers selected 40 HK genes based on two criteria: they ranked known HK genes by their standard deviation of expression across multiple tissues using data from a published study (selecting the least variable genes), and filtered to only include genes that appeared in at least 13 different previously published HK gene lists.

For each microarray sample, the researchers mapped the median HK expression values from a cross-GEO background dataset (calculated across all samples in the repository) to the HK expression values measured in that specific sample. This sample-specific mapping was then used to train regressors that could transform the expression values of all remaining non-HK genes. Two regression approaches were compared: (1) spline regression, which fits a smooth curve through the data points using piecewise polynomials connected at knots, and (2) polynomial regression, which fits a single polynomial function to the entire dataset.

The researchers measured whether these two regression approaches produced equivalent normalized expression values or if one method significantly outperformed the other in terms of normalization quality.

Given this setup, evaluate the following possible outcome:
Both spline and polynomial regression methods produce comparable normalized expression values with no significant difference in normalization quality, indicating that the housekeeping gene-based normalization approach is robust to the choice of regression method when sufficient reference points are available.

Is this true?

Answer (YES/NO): YES